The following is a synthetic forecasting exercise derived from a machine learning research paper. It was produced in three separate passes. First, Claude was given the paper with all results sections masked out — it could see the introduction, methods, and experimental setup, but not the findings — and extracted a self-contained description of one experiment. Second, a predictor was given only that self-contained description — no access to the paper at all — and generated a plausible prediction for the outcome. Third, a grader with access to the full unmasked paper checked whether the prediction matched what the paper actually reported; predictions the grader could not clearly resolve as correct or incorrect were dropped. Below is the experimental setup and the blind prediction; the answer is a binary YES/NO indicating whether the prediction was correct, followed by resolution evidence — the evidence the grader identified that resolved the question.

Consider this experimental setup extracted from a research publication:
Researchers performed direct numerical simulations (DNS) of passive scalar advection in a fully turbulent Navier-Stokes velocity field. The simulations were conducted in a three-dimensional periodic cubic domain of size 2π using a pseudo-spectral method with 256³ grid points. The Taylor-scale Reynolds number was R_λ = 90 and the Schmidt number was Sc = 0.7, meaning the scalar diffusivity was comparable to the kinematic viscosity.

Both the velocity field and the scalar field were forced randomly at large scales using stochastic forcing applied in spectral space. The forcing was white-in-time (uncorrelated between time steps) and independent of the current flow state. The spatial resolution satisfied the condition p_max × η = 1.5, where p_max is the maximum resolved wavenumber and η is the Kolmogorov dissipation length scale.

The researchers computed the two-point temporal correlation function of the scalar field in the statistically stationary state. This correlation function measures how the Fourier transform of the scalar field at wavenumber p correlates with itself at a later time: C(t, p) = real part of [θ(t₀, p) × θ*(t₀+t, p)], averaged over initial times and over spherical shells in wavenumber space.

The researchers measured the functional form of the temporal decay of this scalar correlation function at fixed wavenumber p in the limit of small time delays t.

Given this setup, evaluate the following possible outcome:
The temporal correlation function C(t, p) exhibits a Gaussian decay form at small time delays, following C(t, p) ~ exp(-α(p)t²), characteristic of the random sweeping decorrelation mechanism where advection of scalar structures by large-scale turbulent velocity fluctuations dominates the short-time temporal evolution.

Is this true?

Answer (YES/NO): YES